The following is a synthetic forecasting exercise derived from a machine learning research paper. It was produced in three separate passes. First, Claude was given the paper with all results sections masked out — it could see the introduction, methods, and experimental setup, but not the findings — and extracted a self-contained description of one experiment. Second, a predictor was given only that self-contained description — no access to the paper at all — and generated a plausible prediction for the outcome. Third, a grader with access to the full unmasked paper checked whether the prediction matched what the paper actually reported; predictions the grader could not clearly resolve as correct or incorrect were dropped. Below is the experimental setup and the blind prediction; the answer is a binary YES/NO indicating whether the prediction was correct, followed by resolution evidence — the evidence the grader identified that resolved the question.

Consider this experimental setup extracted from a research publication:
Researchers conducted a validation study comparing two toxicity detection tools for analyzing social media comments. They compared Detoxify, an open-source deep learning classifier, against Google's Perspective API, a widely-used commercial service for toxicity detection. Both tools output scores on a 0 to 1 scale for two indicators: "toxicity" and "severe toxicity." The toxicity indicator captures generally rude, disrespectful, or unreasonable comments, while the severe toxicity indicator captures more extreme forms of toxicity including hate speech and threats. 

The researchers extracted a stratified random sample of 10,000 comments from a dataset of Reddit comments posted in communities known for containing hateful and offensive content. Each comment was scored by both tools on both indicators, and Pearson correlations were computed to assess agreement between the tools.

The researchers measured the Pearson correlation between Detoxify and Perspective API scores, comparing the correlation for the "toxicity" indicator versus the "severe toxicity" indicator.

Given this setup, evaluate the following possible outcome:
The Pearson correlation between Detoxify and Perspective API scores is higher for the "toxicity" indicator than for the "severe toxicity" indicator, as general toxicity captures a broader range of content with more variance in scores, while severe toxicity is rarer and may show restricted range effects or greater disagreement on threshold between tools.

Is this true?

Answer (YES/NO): YES